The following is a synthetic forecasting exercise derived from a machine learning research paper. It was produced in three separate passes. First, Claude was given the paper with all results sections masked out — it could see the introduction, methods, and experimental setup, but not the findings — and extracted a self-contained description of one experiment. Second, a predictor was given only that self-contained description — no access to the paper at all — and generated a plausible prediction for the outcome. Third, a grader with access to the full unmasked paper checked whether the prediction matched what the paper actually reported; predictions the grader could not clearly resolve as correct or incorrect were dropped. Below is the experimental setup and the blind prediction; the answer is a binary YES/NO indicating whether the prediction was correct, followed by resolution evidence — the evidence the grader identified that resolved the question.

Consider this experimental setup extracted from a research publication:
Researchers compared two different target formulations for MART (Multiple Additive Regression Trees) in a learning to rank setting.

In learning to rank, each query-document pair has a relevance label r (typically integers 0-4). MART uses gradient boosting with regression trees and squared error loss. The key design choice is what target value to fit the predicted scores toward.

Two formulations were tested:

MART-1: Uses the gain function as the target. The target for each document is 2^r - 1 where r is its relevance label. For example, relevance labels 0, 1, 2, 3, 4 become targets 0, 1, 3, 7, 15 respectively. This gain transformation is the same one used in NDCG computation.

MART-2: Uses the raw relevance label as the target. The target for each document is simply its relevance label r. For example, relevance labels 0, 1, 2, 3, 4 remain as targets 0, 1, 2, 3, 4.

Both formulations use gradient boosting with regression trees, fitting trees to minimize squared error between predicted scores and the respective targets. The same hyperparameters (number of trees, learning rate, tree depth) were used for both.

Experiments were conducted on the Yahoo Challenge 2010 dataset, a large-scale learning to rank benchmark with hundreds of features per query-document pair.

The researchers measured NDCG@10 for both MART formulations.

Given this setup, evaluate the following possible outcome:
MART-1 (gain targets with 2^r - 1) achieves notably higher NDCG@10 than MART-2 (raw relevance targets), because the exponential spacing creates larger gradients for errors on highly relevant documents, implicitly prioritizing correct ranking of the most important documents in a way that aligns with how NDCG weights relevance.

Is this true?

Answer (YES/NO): NO